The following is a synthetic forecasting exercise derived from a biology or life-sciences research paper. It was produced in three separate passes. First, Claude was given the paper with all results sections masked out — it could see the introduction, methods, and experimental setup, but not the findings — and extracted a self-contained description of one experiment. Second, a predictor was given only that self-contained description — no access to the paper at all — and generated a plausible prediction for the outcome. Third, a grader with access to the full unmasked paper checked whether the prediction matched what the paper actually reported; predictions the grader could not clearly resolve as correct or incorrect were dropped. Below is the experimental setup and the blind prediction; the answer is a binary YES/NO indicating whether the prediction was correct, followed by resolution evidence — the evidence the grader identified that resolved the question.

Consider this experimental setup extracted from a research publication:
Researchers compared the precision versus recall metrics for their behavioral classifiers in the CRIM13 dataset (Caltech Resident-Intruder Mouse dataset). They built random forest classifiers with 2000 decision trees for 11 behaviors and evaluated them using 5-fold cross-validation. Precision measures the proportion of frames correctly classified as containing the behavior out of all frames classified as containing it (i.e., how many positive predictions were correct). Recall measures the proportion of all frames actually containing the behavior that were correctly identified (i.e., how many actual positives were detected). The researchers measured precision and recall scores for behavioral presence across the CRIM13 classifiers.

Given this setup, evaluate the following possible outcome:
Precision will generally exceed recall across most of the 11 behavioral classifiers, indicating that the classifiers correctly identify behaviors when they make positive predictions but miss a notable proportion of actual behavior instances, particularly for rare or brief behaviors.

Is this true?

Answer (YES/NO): YES